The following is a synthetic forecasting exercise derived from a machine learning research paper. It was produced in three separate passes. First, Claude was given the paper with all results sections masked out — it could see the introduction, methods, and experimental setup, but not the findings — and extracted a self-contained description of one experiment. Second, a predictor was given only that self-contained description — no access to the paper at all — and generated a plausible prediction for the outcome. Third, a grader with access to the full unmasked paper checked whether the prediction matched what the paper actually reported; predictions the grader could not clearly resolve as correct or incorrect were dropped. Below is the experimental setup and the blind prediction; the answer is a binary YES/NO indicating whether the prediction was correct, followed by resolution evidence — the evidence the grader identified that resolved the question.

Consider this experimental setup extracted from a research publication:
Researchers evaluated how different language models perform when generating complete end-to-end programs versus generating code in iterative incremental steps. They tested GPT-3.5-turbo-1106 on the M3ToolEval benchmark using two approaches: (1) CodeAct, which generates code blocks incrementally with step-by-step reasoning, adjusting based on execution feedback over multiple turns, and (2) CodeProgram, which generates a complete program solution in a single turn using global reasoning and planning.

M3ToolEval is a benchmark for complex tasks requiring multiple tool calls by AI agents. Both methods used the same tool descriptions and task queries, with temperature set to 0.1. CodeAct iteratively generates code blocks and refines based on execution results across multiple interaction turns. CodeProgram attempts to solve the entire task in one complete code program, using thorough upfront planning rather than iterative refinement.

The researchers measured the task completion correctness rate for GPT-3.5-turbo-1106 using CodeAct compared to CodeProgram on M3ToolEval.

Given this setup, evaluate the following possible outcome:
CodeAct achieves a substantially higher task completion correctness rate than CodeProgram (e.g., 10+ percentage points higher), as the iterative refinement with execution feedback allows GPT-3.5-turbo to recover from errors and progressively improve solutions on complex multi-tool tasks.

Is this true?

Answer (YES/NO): YES